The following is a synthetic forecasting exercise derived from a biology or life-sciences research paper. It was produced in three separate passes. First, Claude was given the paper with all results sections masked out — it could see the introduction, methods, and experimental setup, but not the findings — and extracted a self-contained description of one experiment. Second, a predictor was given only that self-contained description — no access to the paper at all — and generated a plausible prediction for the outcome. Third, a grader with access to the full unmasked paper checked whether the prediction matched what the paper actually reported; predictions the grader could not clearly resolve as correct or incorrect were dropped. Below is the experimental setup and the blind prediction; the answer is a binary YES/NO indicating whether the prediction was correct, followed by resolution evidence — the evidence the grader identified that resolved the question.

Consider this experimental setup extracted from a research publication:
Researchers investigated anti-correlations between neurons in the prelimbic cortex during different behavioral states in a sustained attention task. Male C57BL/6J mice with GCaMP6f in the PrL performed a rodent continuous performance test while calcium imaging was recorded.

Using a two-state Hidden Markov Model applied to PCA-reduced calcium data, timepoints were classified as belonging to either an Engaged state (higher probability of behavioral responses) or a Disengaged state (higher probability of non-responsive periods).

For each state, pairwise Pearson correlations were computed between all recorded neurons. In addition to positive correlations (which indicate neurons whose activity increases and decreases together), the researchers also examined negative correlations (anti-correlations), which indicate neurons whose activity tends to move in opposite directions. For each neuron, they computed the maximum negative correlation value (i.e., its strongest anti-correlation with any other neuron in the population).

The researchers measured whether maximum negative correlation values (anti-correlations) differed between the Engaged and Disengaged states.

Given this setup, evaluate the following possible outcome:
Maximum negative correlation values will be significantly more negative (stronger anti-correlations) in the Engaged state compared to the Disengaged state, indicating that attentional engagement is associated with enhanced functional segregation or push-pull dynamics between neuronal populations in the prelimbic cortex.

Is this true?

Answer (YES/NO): YES